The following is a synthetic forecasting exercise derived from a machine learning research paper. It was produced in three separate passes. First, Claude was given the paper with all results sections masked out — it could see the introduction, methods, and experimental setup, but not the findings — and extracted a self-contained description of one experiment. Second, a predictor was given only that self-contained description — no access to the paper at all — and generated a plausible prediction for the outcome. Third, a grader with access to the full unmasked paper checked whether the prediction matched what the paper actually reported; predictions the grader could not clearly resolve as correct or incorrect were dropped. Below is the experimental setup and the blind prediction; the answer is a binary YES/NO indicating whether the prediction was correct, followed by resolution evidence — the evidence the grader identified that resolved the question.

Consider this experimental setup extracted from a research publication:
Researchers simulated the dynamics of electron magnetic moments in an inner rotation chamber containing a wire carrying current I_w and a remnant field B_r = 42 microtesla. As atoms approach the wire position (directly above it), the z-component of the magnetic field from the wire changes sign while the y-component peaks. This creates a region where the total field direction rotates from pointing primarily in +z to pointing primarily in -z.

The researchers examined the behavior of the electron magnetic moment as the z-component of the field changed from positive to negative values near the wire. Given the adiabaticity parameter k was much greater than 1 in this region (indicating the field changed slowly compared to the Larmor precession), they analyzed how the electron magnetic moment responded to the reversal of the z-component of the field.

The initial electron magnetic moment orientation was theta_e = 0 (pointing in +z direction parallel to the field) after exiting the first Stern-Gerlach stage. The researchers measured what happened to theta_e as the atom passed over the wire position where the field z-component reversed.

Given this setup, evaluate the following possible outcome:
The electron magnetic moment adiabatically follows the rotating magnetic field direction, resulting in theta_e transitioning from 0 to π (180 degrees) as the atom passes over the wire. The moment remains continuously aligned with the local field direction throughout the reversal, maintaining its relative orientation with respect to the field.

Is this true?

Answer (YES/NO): YES